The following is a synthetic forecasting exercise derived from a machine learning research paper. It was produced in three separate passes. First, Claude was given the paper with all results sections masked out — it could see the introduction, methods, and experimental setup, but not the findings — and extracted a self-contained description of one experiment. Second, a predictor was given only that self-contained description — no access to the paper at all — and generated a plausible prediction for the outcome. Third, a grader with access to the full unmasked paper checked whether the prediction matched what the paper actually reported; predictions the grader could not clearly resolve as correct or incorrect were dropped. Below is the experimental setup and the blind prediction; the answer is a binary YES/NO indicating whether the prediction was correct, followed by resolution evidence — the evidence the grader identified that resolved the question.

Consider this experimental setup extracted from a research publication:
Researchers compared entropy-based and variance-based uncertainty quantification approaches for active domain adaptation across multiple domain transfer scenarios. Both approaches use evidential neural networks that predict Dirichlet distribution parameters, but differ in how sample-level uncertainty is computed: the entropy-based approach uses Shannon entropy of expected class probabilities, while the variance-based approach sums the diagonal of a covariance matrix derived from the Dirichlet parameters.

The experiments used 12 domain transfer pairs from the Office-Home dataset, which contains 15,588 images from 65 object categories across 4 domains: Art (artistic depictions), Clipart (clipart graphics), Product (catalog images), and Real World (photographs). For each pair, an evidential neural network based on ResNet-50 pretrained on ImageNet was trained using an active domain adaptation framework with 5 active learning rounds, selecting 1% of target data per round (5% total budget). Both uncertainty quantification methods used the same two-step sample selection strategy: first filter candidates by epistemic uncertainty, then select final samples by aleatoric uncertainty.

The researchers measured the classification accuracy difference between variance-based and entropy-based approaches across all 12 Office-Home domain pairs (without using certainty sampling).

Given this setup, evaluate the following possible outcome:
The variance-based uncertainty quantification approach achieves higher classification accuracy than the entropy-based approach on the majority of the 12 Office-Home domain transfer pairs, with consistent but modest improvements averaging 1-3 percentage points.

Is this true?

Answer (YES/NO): NO